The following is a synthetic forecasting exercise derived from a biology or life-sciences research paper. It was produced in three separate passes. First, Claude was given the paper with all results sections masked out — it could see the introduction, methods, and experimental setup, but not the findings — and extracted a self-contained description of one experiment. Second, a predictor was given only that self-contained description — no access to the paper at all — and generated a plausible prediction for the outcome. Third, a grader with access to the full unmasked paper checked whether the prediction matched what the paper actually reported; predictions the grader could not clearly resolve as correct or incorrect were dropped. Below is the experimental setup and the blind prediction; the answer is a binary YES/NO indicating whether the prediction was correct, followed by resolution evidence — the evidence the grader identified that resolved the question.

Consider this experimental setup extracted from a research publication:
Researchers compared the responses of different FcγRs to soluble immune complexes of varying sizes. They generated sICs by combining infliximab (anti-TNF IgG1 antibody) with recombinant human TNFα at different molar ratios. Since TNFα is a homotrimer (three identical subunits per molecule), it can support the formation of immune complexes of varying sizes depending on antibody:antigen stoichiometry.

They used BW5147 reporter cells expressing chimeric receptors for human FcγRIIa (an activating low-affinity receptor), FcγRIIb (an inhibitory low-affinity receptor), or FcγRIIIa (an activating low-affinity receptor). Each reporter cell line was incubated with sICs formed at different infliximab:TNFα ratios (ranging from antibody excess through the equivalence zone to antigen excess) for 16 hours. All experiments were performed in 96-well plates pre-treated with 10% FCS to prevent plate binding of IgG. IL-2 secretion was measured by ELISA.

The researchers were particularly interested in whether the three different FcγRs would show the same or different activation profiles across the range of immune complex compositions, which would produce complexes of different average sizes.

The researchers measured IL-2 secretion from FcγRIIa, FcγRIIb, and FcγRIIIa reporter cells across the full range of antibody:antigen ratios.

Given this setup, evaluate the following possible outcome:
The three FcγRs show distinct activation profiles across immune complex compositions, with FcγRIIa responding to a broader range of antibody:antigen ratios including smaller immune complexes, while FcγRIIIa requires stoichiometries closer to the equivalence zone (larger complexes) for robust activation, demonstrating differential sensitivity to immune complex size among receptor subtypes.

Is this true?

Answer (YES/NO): NO